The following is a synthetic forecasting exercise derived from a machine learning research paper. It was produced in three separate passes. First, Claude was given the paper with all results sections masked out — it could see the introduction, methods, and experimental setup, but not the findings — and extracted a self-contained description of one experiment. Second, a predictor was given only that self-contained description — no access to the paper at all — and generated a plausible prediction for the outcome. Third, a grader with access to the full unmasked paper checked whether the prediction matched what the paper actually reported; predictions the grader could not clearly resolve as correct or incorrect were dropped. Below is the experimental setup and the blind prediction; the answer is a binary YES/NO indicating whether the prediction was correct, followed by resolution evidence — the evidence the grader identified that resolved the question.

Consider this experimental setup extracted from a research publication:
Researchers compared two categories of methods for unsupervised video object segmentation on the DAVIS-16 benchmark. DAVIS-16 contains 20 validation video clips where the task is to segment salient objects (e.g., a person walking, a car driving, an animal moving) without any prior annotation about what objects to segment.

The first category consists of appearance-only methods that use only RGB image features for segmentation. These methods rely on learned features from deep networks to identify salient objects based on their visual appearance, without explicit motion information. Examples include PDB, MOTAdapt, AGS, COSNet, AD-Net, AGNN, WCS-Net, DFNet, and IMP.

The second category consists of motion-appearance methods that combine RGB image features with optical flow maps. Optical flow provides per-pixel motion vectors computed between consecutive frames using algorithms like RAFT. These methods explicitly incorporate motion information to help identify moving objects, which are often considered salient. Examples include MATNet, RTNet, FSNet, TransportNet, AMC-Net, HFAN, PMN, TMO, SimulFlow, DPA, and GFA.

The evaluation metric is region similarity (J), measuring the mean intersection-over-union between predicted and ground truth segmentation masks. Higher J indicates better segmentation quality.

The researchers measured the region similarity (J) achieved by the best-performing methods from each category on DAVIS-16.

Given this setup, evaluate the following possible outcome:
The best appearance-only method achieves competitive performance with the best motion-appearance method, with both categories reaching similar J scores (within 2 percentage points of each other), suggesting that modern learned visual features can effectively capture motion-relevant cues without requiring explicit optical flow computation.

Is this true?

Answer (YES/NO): NO